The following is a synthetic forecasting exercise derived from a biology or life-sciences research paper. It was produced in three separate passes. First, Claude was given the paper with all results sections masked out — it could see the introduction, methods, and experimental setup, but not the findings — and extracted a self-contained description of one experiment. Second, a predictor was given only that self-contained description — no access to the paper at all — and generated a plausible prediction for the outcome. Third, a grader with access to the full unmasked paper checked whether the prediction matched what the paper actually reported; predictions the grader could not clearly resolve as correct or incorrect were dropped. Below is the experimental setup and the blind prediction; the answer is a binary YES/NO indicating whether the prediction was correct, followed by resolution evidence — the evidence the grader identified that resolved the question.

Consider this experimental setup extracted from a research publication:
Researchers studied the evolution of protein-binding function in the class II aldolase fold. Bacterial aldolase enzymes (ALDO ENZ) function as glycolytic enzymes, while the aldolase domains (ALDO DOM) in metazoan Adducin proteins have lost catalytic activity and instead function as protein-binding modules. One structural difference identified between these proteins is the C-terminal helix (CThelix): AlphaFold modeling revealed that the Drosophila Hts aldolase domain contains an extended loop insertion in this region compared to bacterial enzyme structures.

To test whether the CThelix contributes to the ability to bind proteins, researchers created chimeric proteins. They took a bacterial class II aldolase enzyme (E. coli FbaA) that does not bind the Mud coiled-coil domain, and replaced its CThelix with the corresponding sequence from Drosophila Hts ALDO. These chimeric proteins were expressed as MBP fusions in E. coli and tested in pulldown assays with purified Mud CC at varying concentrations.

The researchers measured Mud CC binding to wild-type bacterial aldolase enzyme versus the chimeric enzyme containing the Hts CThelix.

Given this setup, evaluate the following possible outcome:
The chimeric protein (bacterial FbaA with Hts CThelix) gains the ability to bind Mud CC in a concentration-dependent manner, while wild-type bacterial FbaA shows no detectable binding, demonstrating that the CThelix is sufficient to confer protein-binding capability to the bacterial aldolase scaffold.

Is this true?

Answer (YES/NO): YES